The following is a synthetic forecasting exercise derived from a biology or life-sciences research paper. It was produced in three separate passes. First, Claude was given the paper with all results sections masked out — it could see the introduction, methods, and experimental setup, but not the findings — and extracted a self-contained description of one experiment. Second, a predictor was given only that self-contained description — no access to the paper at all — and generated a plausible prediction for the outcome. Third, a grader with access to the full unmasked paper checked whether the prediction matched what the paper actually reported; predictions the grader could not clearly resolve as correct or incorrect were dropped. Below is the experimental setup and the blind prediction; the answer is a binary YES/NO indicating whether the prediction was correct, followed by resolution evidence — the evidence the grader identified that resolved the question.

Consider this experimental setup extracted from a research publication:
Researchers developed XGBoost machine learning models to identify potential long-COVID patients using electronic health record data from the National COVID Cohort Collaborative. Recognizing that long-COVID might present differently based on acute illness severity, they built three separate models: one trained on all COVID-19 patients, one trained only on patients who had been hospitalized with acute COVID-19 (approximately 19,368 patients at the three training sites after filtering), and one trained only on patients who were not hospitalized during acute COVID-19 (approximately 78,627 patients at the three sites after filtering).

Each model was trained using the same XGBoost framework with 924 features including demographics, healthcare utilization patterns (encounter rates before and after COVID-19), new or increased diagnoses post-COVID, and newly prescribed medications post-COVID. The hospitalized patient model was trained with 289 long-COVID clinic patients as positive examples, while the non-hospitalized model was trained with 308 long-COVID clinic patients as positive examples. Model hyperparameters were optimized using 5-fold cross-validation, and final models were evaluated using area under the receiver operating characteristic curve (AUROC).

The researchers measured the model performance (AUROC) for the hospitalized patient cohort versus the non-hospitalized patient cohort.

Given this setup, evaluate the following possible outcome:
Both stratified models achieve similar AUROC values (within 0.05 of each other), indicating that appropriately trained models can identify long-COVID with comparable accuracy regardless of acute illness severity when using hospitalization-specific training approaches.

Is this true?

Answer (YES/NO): NO